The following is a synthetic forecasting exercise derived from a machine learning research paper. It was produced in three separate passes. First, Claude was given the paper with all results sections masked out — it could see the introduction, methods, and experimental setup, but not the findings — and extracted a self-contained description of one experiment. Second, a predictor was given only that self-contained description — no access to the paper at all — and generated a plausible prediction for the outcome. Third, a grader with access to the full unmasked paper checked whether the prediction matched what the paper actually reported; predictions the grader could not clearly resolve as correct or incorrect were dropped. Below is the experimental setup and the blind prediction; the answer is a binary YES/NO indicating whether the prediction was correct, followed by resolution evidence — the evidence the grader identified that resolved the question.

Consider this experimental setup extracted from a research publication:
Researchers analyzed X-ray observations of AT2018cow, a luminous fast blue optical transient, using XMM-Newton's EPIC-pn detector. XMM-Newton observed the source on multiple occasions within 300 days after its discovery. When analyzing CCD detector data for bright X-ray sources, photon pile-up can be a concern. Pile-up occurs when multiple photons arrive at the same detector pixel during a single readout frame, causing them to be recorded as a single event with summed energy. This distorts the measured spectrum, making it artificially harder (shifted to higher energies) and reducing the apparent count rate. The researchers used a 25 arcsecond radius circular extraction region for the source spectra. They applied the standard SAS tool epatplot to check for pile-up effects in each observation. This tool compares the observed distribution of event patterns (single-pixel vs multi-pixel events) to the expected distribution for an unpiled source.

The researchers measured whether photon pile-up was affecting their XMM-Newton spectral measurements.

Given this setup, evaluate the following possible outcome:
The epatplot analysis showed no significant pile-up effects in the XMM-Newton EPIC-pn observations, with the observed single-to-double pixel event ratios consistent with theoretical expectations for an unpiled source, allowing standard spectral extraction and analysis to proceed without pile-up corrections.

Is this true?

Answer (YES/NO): YES